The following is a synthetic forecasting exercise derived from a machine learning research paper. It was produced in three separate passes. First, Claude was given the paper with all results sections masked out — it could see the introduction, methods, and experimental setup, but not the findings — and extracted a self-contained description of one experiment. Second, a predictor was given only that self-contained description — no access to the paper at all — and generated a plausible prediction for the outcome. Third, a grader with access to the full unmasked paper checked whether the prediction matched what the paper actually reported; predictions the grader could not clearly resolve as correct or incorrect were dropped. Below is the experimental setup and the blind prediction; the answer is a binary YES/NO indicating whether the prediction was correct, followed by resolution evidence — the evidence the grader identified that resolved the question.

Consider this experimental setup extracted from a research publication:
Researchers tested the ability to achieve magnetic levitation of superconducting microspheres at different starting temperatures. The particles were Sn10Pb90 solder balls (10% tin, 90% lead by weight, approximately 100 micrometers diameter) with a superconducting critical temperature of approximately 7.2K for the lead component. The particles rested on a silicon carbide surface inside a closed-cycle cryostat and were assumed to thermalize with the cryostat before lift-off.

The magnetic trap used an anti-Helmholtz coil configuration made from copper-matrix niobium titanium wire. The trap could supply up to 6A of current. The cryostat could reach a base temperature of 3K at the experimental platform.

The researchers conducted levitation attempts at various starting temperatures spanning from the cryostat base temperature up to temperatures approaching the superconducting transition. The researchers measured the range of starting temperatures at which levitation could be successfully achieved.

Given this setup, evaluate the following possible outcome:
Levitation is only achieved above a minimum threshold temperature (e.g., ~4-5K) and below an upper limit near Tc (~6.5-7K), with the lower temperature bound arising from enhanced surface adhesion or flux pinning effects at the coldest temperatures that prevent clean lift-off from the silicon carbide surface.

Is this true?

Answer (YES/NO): NO